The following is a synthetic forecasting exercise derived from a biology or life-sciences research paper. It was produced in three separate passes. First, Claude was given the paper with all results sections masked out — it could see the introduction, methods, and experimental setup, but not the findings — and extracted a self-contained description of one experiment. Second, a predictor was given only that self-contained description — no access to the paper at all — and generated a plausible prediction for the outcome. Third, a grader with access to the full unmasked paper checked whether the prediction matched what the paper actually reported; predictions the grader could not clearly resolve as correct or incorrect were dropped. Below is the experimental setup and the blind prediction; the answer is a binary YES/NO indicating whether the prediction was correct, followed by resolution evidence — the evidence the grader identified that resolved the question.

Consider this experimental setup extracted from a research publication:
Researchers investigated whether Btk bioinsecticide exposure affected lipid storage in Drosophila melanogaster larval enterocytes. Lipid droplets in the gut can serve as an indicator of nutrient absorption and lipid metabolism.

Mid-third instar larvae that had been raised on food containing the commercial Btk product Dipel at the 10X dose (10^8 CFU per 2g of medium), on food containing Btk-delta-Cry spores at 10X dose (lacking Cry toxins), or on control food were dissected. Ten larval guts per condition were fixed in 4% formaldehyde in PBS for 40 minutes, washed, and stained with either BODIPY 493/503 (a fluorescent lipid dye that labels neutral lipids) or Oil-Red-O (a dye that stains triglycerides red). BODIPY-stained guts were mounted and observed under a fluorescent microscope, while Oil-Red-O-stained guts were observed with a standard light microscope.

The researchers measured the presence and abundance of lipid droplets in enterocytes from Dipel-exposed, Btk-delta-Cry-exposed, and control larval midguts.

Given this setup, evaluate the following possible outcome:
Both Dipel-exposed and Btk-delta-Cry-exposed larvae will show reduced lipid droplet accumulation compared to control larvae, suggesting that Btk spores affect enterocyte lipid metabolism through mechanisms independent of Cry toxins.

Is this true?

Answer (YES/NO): NO